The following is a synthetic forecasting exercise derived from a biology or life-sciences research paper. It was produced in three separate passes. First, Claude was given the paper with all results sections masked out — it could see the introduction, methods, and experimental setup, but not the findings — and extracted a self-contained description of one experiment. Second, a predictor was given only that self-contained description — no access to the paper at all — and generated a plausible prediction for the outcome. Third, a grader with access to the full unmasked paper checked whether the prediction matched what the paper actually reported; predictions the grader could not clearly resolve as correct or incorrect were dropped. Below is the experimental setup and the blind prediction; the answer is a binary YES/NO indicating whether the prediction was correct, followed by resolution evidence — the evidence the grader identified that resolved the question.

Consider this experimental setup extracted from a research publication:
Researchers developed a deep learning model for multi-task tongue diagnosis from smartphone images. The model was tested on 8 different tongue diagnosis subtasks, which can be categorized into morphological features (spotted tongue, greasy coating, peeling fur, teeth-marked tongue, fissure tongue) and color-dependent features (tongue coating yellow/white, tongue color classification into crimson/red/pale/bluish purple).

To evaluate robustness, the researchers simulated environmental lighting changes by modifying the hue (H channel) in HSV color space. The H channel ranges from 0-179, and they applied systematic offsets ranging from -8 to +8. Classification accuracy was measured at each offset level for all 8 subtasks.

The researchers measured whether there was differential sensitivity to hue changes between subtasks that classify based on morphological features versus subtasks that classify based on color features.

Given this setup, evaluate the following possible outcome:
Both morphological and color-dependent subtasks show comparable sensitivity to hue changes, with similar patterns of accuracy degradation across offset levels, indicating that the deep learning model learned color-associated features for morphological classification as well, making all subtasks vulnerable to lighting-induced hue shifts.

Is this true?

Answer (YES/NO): NO